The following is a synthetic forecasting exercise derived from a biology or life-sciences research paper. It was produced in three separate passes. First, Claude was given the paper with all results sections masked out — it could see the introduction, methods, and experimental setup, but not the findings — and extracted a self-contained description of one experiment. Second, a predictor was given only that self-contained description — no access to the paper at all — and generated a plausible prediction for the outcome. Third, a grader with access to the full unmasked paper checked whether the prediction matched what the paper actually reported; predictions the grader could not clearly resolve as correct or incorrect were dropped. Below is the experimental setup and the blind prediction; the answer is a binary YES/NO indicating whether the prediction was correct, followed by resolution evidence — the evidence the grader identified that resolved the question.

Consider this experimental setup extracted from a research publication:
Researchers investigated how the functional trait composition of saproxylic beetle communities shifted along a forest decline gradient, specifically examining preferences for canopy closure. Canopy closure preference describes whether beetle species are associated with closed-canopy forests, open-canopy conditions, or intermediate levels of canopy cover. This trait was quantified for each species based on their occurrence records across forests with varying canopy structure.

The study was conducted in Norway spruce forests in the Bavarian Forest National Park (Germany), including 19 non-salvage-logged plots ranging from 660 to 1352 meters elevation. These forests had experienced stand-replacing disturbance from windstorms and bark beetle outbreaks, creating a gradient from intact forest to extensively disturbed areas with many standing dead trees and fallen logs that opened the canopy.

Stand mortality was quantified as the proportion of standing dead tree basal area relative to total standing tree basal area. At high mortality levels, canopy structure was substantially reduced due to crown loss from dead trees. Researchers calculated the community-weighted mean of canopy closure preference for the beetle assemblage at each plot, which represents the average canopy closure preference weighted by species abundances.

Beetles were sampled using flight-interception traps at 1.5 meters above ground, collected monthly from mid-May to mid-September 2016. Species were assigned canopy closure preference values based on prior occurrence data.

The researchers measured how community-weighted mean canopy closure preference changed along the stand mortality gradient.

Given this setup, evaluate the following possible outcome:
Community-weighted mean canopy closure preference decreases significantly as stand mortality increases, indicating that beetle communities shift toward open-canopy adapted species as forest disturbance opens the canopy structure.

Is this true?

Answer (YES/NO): NO